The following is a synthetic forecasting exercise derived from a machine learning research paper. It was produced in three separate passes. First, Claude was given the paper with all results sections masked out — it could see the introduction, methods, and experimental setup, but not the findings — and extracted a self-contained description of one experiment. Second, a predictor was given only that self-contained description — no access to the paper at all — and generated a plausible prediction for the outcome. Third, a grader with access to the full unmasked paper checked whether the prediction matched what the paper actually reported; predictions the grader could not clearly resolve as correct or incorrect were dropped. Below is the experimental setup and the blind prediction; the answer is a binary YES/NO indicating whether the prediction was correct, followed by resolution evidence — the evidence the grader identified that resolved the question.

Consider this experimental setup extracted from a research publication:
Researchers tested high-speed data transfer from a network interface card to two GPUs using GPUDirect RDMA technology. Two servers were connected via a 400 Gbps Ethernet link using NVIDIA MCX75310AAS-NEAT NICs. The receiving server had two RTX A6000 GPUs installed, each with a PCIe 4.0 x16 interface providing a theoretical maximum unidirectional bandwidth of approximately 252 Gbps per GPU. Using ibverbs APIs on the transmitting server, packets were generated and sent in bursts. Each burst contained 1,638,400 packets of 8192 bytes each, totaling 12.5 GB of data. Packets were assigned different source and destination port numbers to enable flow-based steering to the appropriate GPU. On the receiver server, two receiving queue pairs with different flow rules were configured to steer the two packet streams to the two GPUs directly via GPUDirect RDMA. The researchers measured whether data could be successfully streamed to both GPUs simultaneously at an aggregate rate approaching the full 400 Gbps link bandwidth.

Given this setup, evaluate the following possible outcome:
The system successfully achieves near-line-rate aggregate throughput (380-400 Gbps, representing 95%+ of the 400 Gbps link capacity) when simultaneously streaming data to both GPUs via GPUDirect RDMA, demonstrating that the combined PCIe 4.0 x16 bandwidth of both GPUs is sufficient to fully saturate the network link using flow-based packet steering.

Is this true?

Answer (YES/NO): NO